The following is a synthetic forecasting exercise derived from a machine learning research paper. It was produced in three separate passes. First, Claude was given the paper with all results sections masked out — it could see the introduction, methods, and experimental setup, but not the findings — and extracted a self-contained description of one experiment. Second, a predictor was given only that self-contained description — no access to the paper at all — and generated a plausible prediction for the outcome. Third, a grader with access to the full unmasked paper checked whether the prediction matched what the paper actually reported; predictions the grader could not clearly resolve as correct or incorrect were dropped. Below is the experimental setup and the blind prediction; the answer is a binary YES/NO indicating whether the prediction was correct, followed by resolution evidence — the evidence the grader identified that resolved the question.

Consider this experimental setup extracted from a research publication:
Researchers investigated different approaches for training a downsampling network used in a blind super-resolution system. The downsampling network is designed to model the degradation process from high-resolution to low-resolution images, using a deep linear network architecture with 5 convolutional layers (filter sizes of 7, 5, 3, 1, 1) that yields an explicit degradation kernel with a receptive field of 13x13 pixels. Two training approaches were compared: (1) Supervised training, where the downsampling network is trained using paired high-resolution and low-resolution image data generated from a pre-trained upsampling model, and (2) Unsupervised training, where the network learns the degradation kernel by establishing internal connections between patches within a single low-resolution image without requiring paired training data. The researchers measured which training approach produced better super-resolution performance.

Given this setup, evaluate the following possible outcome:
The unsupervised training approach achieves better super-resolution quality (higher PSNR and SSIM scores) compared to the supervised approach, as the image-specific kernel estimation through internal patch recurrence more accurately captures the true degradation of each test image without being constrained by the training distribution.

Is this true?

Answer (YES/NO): NO